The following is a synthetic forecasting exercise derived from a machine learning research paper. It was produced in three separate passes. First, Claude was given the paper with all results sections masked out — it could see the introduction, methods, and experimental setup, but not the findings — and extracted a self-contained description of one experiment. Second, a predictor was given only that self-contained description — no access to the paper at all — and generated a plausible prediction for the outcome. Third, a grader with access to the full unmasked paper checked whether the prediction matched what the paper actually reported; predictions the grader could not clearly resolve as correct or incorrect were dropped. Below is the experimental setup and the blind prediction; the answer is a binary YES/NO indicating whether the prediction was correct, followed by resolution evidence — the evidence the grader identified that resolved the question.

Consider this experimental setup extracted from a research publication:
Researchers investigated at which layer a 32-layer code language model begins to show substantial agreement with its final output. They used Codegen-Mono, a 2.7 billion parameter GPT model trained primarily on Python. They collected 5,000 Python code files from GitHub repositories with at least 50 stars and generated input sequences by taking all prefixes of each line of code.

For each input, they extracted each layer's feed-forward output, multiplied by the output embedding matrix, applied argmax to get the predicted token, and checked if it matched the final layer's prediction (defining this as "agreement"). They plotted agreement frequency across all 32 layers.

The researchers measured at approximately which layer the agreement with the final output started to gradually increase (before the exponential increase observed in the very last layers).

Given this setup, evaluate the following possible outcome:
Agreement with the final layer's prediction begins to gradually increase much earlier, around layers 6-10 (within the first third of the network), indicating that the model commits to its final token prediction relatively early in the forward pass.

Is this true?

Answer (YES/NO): NO